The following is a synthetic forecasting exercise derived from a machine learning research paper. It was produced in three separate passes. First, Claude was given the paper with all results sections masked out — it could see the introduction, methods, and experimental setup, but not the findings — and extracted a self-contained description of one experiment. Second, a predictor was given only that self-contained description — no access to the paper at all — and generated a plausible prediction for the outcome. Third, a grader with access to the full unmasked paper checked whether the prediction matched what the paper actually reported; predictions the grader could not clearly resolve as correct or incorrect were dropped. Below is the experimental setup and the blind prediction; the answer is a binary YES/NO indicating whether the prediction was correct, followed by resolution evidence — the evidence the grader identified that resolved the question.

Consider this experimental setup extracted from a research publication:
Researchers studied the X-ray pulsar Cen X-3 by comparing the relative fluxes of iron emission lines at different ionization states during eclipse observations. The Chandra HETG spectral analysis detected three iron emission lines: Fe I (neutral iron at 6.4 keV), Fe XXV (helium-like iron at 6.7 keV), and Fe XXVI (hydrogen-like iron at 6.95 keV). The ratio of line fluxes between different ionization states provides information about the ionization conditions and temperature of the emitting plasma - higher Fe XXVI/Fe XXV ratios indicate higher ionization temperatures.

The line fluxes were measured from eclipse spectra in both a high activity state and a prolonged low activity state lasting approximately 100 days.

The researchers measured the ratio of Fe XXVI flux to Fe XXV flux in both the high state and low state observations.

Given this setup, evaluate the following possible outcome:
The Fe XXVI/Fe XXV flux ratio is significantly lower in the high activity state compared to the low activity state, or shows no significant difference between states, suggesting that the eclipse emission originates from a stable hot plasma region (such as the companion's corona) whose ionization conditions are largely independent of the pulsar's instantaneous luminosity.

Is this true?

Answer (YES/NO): NO